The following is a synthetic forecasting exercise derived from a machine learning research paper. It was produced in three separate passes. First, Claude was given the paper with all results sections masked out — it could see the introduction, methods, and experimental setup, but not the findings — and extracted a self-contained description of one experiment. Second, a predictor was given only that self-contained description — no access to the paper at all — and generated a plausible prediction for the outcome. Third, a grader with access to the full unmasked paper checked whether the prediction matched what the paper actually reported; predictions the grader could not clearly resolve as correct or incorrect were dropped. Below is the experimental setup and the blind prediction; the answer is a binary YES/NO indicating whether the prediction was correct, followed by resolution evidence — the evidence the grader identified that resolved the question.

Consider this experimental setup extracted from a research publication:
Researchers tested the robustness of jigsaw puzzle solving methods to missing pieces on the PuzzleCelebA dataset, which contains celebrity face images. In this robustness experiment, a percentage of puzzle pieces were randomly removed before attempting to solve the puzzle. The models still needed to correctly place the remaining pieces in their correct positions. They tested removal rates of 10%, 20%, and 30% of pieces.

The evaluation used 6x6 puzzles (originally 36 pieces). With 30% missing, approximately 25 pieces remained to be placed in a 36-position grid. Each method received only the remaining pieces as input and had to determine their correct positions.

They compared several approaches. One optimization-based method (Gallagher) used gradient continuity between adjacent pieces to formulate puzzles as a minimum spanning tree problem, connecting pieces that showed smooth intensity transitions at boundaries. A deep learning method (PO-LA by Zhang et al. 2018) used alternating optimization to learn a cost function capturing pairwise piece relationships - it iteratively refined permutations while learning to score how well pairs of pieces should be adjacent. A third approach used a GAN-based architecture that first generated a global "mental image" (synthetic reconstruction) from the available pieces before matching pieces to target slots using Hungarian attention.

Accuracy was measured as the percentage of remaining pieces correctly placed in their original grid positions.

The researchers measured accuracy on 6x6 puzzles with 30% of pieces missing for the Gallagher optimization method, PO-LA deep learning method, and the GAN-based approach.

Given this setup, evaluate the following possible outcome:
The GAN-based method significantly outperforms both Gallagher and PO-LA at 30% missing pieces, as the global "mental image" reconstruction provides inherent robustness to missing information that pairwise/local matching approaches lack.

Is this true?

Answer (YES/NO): NO